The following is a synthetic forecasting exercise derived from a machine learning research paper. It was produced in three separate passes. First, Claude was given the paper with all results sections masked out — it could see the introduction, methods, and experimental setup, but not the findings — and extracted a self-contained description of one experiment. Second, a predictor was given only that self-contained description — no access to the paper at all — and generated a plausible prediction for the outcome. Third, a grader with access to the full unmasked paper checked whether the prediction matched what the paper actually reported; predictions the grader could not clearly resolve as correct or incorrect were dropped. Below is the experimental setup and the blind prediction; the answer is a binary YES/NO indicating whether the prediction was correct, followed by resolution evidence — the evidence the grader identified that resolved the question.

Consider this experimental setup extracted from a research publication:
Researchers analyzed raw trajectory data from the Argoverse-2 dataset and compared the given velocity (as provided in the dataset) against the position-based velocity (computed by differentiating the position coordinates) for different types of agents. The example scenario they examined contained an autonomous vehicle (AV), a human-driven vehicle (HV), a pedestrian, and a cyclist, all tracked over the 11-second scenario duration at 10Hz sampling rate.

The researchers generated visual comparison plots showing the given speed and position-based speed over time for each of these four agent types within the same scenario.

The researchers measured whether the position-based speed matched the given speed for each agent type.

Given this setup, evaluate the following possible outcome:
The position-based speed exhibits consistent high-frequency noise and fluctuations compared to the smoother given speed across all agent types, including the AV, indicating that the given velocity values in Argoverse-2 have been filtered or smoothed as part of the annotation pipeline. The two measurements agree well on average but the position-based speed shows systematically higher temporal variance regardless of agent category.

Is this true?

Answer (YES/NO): NO